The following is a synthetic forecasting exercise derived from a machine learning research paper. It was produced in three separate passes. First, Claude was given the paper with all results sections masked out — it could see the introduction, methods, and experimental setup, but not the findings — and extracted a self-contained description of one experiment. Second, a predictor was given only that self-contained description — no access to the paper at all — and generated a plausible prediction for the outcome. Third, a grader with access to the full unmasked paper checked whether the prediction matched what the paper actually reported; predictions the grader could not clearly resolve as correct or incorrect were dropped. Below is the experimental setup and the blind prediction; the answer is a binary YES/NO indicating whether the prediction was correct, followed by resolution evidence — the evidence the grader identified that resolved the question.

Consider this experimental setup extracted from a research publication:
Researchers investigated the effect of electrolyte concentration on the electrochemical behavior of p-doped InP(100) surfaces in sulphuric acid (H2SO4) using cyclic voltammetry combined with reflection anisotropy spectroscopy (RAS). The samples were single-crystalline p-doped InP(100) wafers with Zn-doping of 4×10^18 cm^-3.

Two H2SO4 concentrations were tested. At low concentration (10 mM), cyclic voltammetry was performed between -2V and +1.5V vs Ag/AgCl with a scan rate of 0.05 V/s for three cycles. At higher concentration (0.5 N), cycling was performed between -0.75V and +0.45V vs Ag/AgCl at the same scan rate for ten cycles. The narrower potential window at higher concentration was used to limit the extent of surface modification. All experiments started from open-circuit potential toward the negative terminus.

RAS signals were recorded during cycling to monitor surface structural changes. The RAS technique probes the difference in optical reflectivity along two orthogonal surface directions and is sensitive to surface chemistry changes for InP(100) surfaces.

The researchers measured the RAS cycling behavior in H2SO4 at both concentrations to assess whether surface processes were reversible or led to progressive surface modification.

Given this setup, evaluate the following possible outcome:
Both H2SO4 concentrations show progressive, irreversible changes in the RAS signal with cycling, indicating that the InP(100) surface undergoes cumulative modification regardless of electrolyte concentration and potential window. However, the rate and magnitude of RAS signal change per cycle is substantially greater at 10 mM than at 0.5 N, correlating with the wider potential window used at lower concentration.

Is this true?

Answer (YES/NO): NO